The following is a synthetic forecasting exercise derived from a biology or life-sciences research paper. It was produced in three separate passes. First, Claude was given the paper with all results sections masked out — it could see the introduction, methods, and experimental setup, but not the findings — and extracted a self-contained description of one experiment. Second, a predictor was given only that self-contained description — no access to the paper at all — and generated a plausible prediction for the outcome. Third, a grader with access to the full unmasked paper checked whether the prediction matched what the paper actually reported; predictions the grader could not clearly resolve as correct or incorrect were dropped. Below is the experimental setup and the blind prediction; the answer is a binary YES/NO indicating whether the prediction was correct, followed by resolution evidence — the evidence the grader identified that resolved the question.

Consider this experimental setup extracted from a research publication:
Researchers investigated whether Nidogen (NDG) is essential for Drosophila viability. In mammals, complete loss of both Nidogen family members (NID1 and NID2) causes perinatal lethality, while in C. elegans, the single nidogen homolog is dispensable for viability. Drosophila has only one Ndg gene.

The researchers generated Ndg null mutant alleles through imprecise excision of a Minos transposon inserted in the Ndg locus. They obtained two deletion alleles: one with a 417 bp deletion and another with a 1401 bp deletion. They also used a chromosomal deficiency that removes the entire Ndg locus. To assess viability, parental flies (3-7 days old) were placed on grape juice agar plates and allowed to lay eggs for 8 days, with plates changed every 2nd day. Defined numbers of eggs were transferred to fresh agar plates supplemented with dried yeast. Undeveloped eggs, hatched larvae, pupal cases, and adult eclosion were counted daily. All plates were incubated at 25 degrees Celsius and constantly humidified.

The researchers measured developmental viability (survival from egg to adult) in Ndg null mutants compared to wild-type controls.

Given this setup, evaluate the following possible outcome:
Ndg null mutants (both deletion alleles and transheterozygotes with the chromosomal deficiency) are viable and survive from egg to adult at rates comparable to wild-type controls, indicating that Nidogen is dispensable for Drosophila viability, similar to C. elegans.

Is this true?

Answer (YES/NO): YES